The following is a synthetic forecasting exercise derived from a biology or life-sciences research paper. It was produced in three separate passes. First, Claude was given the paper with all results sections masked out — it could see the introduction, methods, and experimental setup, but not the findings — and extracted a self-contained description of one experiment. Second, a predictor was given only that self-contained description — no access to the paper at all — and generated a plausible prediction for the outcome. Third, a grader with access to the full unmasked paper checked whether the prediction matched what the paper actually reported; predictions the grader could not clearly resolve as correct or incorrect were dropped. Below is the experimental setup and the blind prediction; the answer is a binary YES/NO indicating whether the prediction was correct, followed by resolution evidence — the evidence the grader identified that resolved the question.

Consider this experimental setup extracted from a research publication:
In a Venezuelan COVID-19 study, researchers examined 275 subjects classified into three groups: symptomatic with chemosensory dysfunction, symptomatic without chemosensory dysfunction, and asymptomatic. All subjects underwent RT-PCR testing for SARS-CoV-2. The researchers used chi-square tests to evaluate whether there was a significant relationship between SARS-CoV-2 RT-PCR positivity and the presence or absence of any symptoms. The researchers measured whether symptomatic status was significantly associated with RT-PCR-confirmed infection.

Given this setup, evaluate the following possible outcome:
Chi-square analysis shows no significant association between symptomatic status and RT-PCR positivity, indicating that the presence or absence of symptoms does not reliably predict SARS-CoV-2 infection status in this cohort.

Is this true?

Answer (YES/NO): NO